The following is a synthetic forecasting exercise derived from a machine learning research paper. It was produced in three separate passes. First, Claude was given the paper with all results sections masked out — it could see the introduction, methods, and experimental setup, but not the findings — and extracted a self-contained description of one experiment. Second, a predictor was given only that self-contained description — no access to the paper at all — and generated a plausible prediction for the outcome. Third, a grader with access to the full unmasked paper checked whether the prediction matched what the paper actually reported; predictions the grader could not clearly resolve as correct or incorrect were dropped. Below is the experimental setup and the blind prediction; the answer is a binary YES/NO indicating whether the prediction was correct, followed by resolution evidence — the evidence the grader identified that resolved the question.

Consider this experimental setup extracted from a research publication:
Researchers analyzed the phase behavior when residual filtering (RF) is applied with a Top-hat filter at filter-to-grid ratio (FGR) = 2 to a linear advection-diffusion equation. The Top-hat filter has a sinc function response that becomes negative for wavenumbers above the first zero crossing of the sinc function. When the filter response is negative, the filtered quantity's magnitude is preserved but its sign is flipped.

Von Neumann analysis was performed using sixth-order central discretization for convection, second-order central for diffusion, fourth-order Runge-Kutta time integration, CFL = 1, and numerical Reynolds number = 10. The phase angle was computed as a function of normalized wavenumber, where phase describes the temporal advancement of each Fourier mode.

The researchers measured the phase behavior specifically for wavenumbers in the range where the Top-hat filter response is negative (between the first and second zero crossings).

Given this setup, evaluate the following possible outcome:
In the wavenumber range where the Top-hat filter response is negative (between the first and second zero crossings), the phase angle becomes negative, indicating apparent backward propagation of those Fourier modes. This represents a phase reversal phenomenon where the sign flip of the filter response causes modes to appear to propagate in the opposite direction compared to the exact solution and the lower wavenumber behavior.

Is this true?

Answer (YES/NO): YES